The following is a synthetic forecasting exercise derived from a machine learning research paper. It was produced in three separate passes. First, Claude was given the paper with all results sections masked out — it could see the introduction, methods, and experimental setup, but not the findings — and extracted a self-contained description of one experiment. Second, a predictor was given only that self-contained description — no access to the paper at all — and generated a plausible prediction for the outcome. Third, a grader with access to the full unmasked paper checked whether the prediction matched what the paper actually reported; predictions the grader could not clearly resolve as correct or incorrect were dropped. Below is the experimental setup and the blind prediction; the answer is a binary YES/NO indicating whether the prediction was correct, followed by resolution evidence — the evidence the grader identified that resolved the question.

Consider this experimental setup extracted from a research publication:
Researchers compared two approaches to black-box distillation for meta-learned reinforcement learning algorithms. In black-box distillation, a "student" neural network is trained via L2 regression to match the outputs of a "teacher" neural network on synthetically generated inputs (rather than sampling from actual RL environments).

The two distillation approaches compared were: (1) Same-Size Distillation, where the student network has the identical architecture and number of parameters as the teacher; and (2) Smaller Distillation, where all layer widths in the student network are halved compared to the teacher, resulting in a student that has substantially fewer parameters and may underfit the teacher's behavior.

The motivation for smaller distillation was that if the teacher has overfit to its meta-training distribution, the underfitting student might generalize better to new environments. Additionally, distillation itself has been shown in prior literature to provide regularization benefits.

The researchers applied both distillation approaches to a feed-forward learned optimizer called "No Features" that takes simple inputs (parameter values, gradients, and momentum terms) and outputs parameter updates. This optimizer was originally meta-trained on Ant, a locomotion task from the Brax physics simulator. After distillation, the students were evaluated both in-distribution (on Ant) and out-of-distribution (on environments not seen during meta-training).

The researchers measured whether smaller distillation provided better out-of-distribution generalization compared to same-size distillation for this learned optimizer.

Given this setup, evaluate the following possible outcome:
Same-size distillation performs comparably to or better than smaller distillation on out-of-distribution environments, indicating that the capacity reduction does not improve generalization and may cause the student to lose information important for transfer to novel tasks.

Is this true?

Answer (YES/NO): YES